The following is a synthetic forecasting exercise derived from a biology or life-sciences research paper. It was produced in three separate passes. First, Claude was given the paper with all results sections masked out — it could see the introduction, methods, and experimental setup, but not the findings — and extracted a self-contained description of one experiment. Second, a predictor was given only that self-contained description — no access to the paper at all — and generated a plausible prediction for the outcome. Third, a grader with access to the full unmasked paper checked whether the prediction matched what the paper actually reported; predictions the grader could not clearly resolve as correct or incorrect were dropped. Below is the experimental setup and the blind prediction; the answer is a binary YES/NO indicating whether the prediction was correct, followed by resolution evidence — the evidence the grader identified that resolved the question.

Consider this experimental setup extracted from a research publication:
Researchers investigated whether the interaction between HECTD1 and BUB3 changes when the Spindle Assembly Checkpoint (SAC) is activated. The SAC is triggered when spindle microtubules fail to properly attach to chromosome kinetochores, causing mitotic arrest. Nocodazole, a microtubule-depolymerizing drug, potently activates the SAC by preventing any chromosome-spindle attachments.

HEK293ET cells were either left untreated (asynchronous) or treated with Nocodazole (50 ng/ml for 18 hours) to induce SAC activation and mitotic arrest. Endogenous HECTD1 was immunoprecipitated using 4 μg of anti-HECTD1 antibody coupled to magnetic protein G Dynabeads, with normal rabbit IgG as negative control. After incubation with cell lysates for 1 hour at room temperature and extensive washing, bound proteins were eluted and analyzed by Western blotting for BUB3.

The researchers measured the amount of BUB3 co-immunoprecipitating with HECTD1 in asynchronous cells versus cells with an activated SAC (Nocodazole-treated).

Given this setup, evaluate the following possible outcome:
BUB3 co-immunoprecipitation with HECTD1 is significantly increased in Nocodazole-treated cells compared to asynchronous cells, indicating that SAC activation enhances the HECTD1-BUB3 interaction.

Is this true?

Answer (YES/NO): NO